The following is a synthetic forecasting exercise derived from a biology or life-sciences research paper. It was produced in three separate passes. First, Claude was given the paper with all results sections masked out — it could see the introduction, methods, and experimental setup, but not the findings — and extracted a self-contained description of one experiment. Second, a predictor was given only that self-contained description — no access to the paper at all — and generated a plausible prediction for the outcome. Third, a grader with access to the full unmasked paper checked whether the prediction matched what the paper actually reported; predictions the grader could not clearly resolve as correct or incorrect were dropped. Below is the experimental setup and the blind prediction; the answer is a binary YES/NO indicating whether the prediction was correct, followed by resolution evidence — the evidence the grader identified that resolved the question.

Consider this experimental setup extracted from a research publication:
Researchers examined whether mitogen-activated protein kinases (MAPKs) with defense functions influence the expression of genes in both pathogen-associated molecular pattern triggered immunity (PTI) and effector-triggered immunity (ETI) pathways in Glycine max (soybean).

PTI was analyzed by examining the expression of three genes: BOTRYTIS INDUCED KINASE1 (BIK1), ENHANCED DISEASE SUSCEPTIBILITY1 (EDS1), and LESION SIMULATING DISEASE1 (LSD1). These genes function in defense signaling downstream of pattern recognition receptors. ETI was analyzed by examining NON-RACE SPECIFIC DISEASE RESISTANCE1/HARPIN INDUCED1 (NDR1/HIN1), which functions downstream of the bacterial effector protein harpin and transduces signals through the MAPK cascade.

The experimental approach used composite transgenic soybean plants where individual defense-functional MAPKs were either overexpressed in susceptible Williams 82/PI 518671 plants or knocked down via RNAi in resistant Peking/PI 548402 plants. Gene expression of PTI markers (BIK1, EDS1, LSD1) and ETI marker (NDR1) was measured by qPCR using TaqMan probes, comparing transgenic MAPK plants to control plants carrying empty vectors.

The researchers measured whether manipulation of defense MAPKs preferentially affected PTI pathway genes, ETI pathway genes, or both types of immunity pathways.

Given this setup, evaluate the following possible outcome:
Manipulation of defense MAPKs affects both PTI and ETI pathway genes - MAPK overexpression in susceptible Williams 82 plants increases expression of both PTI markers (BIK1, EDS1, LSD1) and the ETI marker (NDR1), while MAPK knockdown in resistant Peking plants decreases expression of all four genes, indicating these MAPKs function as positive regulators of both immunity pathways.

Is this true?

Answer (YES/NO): NO